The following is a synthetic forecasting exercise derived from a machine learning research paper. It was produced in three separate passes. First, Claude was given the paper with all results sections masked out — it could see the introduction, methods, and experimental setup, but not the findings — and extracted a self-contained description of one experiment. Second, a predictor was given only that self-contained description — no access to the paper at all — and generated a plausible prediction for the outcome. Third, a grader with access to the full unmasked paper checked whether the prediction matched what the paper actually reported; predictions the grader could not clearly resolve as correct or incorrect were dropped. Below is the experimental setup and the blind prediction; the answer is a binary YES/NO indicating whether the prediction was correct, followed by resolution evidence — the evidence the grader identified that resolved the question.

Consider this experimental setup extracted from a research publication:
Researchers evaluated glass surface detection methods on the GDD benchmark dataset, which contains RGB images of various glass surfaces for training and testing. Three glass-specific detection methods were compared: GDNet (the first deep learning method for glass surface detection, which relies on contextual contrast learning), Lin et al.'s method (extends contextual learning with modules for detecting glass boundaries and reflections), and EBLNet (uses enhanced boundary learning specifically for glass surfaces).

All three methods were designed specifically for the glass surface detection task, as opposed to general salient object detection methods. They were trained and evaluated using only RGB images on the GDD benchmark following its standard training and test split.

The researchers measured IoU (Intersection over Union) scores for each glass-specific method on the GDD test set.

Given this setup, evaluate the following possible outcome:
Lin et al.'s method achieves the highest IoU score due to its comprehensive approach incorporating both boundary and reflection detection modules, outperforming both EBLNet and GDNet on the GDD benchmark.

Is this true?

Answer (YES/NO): YES